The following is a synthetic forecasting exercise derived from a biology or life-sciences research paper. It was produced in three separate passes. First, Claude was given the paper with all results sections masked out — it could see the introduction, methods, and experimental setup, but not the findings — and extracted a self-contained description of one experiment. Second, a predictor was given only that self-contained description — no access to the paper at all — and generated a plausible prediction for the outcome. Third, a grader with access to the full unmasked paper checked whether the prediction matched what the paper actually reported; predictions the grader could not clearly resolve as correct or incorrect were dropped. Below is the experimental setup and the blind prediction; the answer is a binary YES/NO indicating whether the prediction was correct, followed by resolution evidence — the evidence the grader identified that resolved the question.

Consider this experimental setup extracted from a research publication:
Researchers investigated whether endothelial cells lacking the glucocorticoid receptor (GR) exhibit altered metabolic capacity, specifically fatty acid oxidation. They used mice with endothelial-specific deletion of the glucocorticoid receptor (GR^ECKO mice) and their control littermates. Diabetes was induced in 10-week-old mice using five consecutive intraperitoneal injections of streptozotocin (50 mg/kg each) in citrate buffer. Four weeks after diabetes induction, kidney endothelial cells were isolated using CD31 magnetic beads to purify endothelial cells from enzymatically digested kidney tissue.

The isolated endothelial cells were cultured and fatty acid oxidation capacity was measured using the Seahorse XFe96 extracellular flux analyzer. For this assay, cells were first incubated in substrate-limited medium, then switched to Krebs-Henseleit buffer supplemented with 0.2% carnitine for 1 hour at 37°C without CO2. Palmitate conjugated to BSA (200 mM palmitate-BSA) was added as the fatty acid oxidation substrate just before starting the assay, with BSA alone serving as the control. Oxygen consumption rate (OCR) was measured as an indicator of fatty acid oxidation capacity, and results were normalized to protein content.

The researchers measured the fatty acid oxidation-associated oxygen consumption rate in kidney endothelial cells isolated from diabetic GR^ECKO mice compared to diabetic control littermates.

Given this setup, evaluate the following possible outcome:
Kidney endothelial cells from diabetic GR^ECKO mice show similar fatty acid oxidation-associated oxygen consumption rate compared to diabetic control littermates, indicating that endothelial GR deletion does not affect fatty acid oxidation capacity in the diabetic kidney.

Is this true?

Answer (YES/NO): NO